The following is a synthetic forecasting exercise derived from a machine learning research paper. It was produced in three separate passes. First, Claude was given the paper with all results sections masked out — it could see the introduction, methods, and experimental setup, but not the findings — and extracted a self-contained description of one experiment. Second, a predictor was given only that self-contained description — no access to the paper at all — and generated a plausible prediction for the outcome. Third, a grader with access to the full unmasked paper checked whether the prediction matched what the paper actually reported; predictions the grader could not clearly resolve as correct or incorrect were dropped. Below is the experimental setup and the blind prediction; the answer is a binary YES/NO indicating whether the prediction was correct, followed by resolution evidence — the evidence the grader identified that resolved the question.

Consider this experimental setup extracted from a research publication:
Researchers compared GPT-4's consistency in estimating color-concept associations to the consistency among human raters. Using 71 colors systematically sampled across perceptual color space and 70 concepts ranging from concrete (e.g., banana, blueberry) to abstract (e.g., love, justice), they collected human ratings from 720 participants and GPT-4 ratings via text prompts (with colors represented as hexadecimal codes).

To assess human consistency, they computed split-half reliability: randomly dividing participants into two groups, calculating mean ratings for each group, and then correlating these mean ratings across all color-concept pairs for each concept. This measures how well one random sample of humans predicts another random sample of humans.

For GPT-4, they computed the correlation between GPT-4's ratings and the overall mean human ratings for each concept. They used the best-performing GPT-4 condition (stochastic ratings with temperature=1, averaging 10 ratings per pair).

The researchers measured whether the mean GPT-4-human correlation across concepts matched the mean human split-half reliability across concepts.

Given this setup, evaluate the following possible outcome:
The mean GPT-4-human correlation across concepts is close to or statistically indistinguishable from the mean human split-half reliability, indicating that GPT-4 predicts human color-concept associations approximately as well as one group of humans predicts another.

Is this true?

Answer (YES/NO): NO